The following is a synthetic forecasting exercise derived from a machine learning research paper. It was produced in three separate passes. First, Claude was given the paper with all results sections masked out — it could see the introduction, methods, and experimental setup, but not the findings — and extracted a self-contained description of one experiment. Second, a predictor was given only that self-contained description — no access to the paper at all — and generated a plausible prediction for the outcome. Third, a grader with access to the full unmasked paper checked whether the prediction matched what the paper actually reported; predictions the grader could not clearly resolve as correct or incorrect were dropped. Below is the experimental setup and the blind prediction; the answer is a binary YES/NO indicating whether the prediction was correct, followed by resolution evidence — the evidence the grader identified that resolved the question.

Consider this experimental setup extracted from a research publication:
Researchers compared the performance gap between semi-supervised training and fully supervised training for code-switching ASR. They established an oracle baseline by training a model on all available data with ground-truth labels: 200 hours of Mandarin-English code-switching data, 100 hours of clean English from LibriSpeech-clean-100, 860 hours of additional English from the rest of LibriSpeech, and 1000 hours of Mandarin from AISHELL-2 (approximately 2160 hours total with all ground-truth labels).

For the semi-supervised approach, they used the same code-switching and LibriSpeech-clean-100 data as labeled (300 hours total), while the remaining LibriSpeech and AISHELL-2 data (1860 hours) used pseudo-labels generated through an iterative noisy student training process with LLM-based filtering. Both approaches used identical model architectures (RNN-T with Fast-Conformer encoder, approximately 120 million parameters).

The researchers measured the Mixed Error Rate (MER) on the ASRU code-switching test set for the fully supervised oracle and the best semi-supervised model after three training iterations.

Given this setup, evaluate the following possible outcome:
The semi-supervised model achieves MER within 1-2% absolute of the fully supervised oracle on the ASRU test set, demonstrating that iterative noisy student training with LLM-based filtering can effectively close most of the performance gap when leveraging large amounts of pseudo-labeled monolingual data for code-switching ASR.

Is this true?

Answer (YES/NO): YES